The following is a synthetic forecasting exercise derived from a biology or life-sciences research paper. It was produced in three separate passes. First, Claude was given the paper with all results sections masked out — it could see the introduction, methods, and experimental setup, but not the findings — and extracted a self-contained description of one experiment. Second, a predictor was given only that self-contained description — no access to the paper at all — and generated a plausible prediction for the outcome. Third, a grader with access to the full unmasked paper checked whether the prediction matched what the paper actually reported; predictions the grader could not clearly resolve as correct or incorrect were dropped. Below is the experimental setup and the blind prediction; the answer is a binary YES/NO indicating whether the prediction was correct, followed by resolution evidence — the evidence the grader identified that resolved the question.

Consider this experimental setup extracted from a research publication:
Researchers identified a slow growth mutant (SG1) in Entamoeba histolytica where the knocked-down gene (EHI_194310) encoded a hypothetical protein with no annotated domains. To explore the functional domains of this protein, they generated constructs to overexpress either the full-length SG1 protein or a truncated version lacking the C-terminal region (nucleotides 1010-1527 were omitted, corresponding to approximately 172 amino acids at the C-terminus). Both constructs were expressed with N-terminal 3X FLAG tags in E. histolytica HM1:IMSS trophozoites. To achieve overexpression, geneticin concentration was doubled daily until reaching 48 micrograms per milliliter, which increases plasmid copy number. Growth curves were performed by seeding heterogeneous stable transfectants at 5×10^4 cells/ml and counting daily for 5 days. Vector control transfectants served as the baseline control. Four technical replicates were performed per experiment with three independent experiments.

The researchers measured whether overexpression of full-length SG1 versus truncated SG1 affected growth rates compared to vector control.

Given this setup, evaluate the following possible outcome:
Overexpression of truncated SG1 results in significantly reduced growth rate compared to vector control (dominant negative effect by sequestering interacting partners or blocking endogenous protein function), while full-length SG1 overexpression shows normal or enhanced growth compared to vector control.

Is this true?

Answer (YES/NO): NO